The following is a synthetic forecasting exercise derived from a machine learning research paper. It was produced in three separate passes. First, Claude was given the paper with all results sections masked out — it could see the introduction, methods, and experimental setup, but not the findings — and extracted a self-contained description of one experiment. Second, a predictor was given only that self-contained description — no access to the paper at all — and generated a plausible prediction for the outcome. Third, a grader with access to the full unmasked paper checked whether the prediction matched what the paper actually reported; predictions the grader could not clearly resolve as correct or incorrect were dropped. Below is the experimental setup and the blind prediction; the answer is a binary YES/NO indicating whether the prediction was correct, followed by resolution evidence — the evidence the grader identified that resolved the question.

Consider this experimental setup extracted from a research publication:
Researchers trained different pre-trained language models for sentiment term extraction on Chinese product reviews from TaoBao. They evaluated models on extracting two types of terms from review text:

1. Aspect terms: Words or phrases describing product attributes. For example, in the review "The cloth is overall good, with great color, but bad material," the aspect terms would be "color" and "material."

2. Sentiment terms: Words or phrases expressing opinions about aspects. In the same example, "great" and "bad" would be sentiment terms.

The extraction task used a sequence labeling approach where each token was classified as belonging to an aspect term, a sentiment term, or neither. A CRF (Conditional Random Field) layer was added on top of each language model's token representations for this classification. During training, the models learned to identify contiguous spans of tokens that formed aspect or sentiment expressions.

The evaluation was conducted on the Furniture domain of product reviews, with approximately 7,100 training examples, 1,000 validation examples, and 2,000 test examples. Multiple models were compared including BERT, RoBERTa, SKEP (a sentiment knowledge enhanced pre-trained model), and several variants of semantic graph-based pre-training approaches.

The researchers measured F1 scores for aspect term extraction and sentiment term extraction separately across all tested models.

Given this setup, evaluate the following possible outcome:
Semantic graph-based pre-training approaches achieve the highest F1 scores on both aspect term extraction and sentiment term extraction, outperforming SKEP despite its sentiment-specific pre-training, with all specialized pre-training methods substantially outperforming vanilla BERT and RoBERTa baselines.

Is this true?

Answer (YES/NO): YES